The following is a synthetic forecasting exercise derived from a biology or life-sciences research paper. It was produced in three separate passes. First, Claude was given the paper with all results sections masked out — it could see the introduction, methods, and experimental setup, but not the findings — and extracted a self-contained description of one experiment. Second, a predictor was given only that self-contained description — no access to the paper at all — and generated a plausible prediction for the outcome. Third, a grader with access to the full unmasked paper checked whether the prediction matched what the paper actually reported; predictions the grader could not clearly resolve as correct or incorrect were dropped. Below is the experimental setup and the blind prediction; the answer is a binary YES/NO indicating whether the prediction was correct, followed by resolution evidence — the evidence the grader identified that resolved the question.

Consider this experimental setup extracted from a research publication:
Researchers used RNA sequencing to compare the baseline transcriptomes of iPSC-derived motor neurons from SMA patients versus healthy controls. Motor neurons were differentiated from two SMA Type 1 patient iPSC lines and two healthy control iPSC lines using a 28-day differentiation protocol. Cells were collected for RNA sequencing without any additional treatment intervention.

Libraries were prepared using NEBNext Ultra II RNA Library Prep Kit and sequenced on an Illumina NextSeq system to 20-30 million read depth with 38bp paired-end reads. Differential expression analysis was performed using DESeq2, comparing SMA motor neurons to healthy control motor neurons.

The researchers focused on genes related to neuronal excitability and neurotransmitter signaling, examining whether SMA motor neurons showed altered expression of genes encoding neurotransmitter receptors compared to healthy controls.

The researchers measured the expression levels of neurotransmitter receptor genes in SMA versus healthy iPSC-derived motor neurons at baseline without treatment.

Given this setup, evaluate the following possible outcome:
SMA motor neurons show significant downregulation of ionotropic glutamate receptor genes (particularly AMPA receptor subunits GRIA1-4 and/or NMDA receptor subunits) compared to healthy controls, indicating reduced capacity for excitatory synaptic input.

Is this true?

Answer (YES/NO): NO